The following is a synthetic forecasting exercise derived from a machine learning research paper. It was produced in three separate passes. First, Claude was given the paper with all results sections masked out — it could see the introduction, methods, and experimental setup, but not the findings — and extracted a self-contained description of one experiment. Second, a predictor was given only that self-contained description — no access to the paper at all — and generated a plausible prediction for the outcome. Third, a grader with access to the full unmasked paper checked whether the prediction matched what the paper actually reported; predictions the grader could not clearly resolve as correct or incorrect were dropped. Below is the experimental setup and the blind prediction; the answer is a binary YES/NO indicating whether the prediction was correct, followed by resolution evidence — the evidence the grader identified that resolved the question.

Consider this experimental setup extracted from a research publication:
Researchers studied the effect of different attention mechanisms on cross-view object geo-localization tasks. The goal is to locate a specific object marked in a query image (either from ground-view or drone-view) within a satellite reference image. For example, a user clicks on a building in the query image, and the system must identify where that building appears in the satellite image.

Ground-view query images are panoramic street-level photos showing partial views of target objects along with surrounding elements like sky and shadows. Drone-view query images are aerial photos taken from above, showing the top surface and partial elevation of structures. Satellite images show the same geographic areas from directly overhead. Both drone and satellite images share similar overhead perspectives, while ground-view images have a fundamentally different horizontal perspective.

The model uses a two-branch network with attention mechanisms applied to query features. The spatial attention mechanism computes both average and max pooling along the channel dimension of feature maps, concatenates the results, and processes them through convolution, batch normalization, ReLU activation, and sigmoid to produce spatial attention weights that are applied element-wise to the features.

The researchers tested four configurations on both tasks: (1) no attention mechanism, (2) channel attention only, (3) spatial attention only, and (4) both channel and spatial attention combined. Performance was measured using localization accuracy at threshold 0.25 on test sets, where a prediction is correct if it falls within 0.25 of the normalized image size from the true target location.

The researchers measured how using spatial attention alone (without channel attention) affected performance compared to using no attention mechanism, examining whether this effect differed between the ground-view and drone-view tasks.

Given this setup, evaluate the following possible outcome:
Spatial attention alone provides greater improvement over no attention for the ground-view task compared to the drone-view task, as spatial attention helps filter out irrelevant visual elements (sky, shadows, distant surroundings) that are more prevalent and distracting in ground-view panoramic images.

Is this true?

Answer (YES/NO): NO